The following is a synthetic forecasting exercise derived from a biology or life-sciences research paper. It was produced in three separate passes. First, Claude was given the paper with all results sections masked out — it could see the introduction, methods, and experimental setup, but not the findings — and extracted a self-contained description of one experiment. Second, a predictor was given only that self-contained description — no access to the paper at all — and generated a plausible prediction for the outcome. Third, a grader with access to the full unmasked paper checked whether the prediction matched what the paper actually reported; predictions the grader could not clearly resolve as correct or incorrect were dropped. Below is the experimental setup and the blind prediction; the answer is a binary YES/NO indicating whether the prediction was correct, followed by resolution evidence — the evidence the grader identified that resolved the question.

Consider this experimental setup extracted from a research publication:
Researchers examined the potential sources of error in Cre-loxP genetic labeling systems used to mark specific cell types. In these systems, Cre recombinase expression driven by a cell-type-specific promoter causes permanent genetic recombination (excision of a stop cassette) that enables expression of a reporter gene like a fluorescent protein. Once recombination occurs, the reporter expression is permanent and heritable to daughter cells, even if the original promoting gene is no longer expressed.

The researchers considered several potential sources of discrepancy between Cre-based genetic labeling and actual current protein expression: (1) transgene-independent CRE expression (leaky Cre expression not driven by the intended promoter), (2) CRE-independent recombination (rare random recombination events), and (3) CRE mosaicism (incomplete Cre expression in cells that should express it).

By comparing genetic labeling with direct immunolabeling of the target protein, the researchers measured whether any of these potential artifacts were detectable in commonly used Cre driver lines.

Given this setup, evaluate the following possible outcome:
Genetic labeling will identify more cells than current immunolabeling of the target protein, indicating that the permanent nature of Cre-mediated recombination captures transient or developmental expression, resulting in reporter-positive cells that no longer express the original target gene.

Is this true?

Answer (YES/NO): NO